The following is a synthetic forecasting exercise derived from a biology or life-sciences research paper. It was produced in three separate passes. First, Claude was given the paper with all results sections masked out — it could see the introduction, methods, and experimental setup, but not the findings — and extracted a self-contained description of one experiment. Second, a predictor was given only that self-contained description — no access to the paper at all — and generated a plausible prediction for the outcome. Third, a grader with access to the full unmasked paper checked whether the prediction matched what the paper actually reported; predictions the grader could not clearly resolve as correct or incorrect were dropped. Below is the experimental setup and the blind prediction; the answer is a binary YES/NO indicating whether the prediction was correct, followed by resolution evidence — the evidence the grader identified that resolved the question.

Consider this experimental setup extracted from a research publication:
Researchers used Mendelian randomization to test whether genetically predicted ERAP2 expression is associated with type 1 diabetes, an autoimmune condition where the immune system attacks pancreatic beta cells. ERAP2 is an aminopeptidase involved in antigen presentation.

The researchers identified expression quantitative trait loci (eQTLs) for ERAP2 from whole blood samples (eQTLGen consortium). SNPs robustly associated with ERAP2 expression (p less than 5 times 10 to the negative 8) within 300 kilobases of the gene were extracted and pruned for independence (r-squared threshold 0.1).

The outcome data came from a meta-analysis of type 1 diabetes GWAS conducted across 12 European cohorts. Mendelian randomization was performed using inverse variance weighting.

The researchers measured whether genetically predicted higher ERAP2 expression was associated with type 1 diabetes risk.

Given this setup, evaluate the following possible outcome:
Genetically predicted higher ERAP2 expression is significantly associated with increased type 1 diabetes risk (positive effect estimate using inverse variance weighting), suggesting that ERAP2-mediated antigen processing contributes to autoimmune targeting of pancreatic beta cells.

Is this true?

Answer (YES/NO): YES